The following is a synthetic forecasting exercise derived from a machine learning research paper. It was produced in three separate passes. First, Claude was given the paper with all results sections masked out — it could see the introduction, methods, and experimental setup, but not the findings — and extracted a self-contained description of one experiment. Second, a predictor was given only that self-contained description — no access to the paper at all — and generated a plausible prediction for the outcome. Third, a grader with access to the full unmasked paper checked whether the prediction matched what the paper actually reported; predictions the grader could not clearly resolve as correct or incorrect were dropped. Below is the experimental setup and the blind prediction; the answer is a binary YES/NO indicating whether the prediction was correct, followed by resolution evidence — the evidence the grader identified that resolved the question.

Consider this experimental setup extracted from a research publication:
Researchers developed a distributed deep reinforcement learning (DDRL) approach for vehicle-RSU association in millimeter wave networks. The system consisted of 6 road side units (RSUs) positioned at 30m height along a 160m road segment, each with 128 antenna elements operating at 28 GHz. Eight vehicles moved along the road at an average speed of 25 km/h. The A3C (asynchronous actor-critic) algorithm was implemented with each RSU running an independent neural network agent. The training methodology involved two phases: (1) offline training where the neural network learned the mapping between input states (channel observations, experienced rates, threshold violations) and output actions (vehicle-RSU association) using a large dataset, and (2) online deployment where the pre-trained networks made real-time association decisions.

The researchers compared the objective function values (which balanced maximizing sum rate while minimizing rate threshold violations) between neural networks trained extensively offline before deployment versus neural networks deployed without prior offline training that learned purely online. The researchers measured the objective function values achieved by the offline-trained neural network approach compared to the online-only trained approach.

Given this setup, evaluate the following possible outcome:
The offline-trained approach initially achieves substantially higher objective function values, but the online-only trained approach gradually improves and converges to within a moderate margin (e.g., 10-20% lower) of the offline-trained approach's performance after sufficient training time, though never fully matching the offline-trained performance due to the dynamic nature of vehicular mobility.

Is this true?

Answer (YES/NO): NO